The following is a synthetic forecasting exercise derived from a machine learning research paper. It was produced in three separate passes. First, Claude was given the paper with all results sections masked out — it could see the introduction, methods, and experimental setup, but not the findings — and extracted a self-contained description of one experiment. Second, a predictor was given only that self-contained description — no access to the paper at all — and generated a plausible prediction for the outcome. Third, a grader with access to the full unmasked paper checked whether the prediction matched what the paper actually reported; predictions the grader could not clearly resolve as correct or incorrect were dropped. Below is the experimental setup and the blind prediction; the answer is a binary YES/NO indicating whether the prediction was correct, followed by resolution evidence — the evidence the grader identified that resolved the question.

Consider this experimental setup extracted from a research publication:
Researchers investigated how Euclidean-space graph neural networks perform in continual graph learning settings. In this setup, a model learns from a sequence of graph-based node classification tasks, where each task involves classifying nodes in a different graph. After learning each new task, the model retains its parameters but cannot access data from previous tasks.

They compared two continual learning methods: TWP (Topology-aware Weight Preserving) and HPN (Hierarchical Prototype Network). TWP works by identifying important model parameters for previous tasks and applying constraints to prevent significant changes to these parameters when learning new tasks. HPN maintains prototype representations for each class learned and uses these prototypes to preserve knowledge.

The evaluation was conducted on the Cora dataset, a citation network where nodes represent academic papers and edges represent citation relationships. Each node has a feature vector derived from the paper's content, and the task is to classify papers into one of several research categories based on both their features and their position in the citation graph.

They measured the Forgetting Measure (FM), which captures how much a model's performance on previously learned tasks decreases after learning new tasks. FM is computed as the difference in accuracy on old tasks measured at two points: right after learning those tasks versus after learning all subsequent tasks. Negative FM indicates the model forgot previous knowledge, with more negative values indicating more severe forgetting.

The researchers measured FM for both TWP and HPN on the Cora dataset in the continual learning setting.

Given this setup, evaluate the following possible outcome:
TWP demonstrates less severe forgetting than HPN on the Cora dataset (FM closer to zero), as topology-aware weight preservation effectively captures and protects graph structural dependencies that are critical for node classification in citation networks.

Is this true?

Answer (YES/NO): NO